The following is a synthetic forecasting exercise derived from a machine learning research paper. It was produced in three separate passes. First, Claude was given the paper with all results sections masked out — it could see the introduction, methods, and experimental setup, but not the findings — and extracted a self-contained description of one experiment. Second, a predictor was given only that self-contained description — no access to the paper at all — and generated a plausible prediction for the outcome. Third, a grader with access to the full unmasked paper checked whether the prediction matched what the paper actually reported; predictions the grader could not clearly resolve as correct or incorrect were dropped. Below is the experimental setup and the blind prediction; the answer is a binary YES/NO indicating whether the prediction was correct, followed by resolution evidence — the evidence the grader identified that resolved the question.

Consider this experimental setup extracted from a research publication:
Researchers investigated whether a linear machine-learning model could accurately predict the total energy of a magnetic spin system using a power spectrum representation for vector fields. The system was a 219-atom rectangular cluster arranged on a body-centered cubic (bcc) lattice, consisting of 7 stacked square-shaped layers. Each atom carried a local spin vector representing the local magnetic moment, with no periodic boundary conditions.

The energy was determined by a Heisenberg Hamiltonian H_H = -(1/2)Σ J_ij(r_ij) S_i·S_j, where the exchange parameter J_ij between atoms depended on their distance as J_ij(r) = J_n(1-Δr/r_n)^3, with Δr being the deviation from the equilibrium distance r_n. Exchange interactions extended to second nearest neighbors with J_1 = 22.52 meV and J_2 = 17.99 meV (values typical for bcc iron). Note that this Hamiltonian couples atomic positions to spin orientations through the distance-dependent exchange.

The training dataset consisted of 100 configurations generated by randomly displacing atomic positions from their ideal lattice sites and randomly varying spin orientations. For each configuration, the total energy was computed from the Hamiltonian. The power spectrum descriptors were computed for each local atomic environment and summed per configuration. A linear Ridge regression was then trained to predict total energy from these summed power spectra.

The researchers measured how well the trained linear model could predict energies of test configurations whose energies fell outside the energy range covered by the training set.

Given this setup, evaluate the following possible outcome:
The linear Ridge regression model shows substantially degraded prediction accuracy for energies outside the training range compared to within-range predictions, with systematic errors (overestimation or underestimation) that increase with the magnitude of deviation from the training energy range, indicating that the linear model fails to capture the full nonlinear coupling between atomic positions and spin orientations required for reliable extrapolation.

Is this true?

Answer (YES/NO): NO